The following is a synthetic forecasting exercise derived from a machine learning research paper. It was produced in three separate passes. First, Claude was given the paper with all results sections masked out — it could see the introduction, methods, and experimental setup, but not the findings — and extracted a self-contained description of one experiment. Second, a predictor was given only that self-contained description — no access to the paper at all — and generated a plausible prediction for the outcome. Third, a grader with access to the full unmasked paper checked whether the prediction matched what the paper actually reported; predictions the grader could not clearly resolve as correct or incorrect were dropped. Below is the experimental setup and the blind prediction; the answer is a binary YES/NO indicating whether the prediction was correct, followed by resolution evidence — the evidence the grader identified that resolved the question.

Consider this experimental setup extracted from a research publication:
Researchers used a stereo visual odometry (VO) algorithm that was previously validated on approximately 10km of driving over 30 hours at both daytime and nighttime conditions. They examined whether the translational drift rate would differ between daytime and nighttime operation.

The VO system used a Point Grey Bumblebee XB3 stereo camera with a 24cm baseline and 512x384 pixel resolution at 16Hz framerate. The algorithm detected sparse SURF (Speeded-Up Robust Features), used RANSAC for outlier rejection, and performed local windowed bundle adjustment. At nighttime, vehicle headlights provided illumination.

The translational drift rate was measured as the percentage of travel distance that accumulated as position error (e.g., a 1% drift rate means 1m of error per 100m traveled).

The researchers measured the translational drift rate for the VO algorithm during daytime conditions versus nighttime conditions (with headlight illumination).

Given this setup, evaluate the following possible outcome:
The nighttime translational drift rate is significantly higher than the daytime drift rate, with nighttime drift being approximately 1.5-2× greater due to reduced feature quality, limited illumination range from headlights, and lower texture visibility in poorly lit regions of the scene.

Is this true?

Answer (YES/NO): YES